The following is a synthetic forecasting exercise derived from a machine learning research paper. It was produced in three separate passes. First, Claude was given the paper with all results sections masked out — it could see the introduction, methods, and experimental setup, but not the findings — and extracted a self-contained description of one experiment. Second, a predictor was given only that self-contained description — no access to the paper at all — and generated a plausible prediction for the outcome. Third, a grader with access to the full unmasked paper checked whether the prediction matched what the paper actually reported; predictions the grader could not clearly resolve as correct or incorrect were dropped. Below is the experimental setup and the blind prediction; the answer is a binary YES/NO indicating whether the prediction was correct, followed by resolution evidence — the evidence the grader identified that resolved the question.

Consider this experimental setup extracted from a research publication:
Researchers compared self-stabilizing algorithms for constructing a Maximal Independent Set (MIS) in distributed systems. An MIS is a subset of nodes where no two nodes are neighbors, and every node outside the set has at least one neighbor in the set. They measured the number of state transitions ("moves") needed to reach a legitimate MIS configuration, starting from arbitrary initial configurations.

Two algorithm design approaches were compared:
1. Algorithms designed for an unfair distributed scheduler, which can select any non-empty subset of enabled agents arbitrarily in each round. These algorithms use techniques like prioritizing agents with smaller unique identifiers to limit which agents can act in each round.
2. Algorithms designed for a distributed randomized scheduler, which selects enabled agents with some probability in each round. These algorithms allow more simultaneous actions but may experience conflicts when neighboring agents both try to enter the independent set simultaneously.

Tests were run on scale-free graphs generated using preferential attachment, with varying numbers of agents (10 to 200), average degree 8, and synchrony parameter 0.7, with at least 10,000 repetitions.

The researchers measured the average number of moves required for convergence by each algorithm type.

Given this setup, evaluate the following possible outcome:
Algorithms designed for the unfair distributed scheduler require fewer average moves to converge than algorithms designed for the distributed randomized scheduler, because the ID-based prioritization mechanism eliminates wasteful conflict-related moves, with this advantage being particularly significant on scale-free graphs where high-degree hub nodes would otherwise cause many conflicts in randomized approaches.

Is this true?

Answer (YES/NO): NO